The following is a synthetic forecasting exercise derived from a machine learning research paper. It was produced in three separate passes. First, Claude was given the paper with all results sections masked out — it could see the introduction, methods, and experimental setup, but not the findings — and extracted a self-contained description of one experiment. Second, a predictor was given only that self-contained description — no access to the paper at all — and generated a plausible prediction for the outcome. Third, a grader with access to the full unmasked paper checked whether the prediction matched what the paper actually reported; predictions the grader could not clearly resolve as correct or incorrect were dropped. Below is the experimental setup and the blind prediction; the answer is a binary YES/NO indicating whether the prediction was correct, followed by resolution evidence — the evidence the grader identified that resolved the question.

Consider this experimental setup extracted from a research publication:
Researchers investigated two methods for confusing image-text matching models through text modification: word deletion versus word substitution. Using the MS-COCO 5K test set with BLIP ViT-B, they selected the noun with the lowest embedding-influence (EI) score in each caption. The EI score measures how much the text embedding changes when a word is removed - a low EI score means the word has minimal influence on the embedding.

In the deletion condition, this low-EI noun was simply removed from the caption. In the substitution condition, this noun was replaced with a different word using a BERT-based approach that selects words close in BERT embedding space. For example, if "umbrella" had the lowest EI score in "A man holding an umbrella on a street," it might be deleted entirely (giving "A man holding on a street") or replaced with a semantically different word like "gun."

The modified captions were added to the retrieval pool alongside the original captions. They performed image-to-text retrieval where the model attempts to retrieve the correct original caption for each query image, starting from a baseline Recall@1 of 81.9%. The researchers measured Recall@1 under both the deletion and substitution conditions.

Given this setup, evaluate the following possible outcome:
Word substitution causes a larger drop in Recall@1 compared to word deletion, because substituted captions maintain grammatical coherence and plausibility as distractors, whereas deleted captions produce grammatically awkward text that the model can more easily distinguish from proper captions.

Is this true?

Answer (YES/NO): NO